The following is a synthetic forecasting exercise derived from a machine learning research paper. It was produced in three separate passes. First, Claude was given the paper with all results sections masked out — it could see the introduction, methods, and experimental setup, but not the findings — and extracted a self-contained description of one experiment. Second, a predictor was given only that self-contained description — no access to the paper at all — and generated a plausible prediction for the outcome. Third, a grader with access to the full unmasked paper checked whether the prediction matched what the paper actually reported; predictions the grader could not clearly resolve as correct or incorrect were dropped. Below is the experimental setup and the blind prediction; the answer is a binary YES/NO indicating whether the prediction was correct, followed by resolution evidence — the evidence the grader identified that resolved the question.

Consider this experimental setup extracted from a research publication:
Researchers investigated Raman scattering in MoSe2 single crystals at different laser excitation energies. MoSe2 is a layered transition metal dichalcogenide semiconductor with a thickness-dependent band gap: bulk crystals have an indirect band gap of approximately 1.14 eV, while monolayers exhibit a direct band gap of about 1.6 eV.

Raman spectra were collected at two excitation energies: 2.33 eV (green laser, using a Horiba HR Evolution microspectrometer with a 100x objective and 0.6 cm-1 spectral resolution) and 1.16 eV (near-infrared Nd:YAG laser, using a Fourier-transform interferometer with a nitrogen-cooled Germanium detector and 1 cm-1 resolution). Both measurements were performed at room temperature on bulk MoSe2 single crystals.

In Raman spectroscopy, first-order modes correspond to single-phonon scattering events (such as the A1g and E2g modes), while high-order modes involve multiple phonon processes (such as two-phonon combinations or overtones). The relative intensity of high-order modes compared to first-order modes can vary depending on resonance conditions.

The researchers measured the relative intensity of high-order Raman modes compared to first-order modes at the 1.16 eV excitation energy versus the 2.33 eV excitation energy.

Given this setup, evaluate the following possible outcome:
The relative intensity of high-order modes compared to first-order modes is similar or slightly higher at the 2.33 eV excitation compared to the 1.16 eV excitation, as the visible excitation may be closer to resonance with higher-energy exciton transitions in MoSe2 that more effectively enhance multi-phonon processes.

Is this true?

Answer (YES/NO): NO